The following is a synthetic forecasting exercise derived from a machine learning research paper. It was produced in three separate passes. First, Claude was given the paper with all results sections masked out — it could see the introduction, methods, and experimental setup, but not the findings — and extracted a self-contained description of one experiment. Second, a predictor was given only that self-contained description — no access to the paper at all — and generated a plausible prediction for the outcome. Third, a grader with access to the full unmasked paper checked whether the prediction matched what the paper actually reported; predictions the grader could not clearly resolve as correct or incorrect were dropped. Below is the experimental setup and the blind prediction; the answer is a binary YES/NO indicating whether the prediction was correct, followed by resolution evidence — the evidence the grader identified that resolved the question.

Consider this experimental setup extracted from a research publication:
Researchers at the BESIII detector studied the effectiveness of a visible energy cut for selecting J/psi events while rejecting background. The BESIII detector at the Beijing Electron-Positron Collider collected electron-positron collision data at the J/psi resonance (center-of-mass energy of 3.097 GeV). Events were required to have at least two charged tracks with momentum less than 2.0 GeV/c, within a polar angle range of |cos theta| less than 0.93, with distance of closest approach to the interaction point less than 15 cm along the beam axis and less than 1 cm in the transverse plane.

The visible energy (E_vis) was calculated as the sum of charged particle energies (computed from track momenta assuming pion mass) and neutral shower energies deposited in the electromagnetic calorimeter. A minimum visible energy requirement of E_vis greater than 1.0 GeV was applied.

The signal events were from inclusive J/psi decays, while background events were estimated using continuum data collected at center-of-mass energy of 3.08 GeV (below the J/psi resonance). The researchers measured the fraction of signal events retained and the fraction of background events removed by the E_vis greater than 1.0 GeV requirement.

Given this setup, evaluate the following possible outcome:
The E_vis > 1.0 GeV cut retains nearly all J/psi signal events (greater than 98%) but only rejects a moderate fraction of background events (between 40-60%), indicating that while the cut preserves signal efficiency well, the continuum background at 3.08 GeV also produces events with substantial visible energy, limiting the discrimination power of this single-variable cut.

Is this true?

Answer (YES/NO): NO